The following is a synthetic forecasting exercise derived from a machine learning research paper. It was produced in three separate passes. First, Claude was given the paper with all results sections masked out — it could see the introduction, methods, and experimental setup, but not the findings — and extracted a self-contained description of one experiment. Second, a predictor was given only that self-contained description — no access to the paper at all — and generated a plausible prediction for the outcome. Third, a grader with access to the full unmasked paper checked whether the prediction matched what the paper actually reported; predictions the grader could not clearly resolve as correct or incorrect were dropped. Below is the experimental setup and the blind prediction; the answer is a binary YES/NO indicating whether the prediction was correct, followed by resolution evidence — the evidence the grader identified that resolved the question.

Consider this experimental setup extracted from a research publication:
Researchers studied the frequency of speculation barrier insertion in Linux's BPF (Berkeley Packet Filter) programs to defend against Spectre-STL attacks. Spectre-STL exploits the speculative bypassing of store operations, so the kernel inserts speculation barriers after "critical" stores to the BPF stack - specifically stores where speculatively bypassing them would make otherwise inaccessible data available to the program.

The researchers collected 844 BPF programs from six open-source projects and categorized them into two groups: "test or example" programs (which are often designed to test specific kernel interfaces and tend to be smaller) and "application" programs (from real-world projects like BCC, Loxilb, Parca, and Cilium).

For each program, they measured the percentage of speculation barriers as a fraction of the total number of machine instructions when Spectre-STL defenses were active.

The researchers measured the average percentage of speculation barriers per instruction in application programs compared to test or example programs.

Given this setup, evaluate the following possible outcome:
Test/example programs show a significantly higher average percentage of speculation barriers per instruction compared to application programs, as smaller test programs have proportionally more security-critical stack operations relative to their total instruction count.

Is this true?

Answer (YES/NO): NO